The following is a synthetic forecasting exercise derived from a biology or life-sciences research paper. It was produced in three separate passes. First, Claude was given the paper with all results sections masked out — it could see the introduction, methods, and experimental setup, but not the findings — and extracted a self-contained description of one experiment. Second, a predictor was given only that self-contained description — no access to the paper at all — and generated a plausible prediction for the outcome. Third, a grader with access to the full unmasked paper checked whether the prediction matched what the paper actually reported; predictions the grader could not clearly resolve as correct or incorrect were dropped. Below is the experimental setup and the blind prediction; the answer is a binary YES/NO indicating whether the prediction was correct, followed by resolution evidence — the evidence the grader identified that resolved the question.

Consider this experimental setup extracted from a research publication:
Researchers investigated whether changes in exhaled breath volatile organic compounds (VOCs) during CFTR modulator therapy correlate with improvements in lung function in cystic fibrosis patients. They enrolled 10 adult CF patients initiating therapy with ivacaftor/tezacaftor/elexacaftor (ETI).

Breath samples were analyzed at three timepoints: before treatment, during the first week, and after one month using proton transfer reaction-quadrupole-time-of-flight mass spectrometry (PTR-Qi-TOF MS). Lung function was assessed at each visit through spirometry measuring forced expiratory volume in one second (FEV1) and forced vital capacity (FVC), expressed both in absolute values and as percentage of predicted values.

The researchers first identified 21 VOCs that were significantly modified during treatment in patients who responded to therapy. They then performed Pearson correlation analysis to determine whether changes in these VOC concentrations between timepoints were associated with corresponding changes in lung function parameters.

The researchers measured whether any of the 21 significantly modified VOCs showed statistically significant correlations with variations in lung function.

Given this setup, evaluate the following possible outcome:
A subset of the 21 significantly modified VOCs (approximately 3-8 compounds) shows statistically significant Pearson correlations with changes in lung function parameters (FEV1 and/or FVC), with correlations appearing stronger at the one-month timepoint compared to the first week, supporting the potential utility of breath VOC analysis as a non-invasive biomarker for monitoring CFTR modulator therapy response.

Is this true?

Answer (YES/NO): NO